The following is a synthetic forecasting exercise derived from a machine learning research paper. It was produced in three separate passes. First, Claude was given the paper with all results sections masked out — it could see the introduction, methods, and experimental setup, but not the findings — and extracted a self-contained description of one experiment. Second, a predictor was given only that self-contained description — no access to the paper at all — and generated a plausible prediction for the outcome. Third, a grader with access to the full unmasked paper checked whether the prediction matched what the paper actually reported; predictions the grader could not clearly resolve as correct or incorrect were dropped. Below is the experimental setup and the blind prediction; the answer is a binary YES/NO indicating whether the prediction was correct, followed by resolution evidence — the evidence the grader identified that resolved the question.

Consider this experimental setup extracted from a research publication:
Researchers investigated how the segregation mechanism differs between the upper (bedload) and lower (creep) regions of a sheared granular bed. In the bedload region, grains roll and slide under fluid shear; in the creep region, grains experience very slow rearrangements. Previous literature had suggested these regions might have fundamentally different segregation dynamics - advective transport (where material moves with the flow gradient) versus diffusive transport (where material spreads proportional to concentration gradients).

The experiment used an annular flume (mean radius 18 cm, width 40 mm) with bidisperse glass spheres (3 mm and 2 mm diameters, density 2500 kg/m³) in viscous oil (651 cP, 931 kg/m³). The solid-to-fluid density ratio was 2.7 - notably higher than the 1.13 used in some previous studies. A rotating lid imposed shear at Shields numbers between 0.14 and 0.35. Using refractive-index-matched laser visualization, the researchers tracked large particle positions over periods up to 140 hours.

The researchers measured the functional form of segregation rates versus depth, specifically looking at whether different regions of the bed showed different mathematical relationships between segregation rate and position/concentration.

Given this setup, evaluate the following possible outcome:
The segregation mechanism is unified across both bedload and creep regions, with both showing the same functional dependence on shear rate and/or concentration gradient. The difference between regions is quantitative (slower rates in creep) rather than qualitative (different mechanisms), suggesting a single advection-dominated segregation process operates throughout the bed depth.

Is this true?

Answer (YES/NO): NO